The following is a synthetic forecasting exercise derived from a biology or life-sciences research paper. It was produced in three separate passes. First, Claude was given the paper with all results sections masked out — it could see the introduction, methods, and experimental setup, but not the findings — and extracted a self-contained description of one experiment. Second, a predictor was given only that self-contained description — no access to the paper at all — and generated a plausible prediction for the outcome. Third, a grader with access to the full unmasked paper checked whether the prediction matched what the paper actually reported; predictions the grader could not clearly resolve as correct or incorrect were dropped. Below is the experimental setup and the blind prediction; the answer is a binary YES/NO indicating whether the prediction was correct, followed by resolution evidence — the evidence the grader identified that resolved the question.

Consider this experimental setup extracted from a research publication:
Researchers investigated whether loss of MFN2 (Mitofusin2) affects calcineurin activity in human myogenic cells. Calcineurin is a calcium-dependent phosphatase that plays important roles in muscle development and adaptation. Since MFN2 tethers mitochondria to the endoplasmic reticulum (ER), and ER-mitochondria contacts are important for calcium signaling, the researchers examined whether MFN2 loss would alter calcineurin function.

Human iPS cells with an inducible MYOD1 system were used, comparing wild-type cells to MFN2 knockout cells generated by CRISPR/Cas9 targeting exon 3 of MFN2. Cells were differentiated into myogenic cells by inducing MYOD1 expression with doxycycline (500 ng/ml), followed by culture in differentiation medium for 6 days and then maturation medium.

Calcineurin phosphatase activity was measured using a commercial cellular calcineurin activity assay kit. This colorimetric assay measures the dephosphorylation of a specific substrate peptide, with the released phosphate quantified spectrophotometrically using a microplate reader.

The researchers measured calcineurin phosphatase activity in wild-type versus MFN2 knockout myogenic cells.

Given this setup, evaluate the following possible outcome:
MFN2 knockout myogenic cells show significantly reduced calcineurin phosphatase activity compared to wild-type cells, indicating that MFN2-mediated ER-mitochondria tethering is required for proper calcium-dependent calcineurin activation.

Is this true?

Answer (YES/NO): NO